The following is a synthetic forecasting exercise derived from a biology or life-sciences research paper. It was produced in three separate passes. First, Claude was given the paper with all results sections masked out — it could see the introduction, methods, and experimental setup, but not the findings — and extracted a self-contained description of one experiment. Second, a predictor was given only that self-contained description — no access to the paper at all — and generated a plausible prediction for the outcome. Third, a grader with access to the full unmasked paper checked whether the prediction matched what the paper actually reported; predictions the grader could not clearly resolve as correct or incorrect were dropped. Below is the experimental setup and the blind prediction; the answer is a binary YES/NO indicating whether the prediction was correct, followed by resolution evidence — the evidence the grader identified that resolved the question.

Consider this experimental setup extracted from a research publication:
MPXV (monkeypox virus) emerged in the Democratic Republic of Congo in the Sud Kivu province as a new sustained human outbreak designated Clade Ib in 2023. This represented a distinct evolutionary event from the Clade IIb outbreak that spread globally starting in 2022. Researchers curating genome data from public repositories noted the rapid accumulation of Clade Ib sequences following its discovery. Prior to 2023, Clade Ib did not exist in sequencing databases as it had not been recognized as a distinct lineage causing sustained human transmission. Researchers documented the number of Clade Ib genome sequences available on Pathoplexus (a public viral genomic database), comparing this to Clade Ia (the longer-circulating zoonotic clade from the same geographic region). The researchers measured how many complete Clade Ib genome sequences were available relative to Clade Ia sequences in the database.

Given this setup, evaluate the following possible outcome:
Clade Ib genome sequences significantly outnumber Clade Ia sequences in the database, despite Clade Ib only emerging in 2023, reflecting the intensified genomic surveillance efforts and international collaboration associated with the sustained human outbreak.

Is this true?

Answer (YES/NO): NO